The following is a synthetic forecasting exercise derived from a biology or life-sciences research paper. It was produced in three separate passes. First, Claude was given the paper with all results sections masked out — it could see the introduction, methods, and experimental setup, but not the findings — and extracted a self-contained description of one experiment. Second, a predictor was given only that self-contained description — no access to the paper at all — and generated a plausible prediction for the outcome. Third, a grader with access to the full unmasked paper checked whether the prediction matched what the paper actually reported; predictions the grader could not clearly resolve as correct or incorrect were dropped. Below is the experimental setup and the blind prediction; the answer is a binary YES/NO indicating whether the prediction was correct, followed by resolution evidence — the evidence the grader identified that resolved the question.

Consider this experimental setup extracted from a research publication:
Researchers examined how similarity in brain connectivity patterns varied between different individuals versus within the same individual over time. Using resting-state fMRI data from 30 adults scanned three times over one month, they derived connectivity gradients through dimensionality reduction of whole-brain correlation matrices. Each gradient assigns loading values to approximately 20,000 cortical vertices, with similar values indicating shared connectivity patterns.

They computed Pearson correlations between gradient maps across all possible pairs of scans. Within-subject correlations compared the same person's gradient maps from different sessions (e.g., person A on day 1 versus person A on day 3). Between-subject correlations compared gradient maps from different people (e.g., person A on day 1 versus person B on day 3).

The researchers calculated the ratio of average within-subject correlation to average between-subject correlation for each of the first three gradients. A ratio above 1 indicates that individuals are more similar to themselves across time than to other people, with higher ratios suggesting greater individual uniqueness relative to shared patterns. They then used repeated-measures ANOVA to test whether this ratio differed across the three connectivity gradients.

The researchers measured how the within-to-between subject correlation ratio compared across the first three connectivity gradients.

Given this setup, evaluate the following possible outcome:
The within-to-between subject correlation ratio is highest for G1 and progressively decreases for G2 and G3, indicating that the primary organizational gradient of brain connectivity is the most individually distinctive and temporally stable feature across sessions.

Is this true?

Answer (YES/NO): NO